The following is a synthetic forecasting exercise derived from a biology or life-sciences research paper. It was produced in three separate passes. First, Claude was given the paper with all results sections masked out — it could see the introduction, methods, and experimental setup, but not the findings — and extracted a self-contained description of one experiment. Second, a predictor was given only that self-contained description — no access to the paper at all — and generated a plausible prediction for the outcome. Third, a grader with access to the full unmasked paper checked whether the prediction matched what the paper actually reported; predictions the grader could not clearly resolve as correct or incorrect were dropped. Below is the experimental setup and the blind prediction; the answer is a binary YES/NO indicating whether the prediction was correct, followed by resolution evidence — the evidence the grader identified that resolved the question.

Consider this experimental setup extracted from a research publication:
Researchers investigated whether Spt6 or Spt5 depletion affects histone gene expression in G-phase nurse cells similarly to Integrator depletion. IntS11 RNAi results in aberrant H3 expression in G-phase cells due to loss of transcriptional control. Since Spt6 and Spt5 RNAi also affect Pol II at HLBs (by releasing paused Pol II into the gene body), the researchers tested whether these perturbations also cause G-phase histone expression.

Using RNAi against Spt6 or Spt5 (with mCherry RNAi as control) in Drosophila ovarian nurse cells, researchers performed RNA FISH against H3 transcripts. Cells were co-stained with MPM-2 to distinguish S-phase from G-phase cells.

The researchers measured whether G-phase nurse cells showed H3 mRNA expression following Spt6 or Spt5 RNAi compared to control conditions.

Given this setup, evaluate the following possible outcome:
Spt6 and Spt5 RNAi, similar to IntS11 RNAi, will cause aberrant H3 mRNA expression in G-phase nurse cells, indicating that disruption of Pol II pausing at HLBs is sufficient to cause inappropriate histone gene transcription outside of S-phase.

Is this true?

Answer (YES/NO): NO